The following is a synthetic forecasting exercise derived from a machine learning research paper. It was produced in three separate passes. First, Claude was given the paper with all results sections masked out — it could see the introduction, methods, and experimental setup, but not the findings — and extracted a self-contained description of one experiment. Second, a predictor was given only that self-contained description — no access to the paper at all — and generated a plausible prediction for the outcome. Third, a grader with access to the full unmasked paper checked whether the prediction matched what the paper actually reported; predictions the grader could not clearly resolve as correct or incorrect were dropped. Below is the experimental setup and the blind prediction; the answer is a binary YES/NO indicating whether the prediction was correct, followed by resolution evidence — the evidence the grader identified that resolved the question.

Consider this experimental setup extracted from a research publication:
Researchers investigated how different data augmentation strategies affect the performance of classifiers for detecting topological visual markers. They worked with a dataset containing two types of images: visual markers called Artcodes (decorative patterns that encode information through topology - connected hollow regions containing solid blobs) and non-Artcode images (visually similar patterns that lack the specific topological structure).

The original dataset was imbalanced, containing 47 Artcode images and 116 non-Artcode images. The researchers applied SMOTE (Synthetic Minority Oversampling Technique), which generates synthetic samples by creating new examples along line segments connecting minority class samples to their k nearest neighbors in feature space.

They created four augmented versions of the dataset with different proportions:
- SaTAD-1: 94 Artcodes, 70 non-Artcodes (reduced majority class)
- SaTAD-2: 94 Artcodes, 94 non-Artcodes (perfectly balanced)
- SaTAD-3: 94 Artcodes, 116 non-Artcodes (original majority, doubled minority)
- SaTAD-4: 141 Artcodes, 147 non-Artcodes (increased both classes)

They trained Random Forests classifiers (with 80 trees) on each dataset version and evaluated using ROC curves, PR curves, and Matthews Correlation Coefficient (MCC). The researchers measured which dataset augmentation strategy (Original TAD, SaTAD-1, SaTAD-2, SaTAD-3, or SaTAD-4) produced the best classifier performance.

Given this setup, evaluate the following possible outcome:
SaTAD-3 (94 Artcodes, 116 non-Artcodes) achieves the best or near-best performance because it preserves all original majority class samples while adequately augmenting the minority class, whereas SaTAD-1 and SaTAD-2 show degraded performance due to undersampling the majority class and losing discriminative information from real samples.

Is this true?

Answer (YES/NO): NO